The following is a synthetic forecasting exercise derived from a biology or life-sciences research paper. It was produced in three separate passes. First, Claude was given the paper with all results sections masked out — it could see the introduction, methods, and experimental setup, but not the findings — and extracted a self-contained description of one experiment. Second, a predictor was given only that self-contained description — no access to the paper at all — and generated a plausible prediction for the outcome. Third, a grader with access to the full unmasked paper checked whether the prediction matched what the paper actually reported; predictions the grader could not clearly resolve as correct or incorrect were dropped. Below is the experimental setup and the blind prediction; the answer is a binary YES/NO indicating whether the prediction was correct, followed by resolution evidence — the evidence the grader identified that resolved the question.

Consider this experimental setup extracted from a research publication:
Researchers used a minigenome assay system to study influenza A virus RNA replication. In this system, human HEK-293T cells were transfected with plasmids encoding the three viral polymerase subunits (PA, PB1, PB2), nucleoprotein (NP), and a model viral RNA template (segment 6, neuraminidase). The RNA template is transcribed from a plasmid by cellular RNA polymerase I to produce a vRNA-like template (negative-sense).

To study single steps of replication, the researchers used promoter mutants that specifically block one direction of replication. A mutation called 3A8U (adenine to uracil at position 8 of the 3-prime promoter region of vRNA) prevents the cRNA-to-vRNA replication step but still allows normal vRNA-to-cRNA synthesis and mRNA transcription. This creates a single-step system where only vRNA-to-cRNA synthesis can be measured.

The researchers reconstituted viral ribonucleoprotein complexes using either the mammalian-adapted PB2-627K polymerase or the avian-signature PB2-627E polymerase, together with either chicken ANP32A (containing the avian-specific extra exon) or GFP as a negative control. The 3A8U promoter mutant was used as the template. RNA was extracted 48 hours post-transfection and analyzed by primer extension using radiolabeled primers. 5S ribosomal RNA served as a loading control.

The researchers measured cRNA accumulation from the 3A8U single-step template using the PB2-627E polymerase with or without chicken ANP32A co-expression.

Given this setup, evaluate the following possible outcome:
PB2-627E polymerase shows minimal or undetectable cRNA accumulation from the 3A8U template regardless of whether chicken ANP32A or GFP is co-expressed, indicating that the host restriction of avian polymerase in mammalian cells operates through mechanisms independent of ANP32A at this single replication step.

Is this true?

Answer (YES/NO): NO